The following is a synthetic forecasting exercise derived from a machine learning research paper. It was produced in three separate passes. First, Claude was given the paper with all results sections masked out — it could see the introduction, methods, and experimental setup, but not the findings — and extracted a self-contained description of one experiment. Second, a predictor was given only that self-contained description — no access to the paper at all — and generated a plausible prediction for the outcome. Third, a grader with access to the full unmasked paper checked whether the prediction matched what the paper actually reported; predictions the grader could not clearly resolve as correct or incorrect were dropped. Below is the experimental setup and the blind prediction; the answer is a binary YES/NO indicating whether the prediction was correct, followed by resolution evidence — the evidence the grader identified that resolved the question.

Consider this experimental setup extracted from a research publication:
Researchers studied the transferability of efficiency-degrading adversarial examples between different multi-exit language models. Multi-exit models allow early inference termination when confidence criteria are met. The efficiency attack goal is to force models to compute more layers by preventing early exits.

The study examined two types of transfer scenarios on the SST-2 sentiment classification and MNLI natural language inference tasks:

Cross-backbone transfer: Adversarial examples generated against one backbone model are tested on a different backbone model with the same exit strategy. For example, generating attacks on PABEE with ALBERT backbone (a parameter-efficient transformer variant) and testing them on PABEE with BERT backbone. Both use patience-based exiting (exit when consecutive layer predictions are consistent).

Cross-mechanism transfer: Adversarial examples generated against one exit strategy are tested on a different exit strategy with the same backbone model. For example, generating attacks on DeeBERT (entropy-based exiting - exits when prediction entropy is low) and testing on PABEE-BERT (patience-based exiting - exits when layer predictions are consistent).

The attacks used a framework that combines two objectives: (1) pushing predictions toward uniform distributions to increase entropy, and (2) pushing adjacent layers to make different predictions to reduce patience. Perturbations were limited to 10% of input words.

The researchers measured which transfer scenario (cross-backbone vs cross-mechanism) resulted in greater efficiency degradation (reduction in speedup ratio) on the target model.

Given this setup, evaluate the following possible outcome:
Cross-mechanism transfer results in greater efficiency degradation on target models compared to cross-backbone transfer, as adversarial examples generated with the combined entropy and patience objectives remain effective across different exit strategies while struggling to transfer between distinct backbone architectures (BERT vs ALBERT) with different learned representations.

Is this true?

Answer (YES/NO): NO